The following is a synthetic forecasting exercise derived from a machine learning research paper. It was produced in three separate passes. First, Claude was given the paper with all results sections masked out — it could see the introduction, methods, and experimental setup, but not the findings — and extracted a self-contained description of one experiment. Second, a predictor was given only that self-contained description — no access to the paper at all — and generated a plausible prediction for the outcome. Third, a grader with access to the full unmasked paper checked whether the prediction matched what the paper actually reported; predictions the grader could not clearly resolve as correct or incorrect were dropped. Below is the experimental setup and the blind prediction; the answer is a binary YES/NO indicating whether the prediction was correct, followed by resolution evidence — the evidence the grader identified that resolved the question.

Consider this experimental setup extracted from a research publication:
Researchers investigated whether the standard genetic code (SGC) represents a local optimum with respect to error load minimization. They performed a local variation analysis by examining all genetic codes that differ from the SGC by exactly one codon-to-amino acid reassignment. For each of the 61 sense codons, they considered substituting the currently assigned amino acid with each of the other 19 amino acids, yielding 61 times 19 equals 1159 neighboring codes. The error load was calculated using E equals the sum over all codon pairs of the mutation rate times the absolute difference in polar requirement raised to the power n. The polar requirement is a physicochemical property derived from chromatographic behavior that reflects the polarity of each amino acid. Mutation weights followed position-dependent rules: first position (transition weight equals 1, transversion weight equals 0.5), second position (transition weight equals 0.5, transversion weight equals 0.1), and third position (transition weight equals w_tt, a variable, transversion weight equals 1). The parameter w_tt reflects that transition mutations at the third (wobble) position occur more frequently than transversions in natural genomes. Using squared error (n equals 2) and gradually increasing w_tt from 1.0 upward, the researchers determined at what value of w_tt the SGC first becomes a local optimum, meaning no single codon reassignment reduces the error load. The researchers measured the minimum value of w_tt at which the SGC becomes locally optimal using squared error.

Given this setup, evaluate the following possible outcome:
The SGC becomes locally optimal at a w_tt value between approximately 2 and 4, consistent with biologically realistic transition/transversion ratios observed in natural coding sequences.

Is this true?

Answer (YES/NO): NO